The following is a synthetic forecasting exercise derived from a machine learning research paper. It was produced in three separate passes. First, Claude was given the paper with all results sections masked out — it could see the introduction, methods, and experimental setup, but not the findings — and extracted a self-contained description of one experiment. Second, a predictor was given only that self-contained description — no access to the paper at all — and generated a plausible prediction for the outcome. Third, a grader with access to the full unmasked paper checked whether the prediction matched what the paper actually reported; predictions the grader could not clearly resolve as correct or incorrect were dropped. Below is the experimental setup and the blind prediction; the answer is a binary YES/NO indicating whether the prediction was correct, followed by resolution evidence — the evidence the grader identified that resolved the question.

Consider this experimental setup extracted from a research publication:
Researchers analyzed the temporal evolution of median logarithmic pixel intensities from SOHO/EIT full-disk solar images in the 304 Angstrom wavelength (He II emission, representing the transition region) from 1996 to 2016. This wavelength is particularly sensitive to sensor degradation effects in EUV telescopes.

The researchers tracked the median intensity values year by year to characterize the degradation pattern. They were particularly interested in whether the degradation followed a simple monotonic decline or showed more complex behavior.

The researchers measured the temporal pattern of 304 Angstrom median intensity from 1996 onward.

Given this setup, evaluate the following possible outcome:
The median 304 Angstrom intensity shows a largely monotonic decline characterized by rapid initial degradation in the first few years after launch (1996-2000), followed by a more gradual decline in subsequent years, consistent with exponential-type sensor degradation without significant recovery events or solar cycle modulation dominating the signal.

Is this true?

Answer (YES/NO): NO